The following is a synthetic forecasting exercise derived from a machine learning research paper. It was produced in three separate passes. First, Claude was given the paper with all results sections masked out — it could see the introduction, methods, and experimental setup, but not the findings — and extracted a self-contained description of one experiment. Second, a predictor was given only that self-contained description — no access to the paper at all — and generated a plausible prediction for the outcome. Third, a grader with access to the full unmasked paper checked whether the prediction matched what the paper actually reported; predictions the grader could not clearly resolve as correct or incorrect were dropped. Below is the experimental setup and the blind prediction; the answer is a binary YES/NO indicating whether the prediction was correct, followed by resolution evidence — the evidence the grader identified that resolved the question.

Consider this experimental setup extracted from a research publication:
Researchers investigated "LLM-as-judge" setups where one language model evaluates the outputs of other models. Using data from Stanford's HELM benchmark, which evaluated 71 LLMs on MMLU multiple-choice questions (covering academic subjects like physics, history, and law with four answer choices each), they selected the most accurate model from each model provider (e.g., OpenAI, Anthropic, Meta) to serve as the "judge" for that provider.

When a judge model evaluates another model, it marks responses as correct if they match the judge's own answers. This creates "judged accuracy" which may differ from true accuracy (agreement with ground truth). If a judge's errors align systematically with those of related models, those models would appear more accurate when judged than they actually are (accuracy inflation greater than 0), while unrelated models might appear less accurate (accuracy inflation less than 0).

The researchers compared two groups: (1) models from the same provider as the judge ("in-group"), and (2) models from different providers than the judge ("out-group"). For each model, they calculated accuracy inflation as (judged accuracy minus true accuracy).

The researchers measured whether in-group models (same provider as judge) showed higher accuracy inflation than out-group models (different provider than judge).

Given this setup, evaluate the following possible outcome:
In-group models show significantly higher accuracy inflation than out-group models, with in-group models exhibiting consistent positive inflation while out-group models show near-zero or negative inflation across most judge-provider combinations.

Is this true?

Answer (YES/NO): NO